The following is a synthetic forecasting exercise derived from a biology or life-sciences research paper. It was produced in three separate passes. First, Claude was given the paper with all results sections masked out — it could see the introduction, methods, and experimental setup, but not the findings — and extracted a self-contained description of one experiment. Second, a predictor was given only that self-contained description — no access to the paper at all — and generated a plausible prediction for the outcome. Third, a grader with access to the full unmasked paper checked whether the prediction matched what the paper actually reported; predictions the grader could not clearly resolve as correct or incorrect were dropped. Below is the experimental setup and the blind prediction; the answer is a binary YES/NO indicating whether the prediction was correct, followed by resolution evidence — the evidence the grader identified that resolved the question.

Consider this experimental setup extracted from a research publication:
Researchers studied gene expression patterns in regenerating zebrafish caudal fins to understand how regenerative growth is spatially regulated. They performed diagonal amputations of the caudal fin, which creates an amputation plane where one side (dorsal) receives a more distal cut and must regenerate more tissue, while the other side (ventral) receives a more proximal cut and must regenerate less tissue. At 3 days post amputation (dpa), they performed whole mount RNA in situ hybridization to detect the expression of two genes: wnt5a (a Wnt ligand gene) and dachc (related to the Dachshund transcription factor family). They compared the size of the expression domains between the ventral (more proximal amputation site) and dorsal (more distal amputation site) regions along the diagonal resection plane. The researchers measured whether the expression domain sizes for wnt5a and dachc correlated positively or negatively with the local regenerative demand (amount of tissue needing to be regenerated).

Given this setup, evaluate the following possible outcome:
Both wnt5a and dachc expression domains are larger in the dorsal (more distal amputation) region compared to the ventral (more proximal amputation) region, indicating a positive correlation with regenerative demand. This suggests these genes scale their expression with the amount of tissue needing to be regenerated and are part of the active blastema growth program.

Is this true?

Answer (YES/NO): YES